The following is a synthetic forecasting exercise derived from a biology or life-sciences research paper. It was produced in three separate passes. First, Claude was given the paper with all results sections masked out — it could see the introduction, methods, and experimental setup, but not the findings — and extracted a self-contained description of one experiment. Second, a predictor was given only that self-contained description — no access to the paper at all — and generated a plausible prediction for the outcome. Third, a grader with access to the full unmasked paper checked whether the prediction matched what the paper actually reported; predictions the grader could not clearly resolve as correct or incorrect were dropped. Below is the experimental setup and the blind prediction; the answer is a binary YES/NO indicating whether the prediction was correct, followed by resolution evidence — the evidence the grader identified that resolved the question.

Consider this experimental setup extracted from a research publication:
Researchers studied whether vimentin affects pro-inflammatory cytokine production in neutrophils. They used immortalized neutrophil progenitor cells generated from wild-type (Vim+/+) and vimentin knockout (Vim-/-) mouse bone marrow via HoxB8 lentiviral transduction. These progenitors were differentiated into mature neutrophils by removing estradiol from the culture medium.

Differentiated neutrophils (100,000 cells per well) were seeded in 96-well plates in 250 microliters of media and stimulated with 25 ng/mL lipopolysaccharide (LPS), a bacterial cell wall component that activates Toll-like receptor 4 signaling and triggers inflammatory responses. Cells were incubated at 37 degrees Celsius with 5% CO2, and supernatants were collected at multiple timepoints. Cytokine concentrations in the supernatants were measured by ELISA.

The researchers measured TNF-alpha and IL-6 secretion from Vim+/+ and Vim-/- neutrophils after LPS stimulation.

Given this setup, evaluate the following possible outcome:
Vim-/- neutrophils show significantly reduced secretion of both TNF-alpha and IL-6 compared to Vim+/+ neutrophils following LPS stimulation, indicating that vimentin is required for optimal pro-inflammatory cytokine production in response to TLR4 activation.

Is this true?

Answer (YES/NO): NO